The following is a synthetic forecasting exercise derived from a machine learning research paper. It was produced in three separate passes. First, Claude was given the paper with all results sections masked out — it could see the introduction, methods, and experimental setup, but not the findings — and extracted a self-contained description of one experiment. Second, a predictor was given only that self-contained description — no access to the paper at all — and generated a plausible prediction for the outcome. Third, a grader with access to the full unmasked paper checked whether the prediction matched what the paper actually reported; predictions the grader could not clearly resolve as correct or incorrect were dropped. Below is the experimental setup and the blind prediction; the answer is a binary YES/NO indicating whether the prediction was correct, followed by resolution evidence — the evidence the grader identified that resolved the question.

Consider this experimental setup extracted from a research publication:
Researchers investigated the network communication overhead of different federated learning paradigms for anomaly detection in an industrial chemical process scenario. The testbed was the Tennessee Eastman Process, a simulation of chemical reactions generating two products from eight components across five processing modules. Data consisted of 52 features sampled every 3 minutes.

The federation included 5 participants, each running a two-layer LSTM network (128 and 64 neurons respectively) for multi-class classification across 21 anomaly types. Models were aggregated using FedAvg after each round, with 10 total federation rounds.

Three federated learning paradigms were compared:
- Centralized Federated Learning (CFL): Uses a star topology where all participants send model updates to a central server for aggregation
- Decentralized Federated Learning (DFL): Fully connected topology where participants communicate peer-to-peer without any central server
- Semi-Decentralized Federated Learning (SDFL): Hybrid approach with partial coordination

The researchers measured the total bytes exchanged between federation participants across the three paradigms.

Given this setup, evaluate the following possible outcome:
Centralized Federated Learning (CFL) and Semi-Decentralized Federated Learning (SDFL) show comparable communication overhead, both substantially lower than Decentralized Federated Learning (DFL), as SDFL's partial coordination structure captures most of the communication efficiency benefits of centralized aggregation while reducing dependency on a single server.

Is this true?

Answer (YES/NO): NO